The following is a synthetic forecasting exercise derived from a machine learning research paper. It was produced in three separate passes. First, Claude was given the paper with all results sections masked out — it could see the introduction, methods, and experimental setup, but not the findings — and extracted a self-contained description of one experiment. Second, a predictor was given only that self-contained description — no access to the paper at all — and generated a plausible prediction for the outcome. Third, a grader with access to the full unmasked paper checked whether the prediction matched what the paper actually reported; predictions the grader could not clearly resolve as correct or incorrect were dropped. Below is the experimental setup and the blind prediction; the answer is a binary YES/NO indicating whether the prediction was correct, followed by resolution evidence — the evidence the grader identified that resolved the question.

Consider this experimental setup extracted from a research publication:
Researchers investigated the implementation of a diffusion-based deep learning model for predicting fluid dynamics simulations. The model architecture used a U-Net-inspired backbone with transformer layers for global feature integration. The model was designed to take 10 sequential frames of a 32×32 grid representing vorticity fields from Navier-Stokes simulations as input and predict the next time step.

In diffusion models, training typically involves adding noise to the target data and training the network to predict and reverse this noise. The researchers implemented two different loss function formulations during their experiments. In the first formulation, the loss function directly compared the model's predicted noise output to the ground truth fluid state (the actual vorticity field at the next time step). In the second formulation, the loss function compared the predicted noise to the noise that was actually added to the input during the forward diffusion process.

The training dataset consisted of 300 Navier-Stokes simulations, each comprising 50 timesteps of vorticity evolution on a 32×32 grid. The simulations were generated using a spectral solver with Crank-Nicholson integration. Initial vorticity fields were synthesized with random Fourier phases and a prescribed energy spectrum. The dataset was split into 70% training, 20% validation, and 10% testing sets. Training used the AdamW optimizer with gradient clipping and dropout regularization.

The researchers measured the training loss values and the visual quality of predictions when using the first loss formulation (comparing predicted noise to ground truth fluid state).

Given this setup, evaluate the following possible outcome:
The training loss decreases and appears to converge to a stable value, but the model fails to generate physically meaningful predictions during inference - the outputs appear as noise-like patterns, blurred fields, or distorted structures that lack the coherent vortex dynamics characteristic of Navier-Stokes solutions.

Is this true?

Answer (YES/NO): YES